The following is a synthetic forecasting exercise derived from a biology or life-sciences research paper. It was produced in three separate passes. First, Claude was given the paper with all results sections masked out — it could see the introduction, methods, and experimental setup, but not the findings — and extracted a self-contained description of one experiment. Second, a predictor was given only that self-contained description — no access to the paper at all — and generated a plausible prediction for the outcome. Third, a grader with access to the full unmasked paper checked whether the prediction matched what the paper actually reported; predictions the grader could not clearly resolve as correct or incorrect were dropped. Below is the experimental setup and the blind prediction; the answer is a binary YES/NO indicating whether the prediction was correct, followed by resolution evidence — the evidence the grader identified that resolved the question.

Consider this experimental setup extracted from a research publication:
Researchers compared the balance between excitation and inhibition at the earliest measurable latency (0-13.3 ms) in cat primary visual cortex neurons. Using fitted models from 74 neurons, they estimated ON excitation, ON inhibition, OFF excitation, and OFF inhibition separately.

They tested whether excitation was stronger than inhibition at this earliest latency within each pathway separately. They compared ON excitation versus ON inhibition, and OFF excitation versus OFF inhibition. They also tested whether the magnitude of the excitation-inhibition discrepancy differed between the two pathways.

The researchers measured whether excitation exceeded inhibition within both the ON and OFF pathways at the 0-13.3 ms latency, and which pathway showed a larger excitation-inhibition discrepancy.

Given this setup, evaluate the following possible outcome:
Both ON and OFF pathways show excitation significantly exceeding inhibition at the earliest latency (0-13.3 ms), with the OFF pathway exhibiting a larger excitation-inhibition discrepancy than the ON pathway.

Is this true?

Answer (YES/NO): YES